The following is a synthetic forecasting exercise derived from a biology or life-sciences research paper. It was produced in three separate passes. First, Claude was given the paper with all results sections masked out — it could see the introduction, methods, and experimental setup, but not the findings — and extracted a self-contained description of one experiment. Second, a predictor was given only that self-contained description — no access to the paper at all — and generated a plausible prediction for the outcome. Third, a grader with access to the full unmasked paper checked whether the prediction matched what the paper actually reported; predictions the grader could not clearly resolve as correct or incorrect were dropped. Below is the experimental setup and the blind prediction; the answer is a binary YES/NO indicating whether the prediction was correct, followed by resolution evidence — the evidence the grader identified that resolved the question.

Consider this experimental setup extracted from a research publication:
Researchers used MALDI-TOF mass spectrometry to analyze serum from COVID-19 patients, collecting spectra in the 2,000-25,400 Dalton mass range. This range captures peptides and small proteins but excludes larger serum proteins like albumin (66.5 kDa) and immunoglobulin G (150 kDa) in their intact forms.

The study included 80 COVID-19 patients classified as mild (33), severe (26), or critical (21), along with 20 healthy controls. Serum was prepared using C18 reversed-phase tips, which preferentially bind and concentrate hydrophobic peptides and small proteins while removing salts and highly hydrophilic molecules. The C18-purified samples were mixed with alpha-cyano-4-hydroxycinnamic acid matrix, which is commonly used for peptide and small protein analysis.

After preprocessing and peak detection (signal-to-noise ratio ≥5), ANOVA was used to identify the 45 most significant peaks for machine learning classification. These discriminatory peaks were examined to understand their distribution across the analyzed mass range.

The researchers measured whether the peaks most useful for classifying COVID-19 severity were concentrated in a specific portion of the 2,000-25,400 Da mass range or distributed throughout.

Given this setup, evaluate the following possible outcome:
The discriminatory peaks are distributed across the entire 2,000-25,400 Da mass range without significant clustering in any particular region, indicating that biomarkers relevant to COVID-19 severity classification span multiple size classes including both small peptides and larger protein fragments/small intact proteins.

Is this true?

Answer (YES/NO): NO